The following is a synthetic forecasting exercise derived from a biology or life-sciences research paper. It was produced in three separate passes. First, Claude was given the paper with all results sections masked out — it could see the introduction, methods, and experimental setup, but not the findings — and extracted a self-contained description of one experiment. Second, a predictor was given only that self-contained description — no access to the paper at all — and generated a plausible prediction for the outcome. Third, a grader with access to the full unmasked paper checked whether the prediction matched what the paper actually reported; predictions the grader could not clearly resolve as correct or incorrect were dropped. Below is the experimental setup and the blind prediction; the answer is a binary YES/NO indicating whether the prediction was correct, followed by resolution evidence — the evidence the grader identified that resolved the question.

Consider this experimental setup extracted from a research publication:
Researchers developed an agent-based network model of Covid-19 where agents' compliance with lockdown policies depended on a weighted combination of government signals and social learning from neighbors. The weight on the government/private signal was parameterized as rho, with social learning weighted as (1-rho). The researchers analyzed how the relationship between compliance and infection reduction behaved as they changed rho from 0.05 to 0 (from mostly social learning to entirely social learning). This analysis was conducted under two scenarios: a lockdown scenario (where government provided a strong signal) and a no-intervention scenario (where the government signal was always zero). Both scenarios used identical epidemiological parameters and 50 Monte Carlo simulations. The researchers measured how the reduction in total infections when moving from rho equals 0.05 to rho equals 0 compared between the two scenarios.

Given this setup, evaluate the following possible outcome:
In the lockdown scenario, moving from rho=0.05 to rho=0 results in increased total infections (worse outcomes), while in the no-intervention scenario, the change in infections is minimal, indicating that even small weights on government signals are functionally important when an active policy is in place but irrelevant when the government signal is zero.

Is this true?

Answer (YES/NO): NO